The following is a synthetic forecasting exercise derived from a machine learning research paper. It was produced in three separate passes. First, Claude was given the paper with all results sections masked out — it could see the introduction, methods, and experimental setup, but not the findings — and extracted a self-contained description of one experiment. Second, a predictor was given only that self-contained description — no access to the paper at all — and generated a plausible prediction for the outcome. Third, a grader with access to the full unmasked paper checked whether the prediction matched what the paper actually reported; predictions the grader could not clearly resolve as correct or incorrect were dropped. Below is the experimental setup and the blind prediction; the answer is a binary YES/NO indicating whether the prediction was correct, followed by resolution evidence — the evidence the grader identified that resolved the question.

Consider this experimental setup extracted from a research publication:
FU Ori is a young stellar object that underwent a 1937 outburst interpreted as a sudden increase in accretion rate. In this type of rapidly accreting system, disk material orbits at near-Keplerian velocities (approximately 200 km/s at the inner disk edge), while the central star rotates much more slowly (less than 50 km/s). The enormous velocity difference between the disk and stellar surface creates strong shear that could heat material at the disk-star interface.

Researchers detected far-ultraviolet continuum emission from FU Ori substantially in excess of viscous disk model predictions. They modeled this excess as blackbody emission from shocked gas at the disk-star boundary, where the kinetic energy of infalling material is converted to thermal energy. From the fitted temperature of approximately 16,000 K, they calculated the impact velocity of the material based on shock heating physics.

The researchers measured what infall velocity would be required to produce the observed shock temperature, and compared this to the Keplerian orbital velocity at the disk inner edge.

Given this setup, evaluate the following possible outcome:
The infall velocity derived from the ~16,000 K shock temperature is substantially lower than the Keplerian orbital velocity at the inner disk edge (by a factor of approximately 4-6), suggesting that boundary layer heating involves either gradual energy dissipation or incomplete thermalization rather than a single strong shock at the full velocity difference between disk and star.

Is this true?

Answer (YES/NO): NO